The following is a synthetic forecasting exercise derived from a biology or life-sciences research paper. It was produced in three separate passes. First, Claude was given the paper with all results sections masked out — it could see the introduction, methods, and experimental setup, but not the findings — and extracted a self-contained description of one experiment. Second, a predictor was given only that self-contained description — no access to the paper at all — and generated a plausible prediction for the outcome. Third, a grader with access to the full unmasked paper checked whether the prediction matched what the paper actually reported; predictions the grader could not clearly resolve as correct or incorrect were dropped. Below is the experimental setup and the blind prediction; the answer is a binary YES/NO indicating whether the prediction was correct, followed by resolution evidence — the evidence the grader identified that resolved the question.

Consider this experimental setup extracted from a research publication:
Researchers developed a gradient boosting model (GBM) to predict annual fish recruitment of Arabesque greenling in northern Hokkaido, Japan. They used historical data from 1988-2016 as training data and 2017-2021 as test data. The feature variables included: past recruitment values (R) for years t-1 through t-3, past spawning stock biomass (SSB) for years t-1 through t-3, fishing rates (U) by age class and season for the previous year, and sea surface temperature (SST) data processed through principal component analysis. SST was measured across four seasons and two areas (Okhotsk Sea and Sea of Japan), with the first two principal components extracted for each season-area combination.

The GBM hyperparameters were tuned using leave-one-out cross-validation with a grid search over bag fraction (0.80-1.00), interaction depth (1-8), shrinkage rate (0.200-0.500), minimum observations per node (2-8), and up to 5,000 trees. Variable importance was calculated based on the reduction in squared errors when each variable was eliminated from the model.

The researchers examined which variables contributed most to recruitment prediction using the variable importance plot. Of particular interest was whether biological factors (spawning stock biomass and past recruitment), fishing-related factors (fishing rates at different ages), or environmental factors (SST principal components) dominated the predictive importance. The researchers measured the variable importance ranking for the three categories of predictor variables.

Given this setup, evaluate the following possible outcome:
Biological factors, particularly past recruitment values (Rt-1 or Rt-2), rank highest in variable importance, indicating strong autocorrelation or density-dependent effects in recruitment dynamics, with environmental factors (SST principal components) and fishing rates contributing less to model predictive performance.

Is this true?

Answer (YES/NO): NO